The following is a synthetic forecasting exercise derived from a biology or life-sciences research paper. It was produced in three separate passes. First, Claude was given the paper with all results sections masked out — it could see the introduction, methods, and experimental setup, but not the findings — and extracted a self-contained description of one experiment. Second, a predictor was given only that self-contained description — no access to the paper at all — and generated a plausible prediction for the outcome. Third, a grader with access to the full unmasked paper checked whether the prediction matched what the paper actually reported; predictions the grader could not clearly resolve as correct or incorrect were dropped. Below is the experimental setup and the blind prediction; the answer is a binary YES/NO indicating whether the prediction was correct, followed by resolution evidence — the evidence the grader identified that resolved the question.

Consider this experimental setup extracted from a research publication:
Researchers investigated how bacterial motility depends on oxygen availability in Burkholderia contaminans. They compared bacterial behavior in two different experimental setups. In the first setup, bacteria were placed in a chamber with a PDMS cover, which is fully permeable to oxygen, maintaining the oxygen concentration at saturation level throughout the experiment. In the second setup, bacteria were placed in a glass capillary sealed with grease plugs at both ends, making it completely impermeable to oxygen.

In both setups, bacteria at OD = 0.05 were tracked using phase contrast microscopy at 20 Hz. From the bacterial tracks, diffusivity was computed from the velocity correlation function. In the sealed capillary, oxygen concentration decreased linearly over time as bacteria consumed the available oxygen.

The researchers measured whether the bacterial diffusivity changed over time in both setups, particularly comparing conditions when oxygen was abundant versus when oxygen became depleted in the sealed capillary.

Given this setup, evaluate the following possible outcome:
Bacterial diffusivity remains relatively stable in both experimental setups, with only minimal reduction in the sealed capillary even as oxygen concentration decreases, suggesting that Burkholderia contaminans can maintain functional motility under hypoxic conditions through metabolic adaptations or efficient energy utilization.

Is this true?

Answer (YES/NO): NO